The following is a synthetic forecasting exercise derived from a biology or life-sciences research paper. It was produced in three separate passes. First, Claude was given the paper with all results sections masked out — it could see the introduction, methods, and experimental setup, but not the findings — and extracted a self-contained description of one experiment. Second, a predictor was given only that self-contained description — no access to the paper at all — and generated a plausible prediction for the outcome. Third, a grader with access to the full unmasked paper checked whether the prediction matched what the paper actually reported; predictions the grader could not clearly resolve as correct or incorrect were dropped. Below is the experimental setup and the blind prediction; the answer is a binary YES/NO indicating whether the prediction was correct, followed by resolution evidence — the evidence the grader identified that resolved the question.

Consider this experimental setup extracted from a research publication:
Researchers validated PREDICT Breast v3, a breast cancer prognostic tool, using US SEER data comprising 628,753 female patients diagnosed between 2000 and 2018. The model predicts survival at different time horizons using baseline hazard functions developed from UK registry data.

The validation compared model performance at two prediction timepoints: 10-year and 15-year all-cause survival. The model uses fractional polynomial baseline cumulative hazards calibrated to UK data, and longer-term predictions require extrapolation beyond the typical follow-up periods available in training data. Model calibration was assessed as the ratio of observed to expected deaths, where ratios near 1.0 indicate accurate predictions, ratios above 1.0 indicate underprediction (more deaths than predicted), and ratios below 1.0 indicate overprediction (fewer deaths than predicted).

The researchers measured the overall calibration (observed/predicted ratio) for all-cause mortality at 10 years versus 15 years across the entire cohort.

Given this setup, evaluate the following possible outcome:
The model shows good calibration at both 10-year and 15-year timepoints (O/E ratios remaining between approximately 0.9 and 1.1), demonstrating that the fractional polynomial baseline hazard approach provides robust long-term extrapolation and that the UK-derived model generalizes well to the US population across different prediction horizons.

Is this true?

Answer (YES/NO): YES